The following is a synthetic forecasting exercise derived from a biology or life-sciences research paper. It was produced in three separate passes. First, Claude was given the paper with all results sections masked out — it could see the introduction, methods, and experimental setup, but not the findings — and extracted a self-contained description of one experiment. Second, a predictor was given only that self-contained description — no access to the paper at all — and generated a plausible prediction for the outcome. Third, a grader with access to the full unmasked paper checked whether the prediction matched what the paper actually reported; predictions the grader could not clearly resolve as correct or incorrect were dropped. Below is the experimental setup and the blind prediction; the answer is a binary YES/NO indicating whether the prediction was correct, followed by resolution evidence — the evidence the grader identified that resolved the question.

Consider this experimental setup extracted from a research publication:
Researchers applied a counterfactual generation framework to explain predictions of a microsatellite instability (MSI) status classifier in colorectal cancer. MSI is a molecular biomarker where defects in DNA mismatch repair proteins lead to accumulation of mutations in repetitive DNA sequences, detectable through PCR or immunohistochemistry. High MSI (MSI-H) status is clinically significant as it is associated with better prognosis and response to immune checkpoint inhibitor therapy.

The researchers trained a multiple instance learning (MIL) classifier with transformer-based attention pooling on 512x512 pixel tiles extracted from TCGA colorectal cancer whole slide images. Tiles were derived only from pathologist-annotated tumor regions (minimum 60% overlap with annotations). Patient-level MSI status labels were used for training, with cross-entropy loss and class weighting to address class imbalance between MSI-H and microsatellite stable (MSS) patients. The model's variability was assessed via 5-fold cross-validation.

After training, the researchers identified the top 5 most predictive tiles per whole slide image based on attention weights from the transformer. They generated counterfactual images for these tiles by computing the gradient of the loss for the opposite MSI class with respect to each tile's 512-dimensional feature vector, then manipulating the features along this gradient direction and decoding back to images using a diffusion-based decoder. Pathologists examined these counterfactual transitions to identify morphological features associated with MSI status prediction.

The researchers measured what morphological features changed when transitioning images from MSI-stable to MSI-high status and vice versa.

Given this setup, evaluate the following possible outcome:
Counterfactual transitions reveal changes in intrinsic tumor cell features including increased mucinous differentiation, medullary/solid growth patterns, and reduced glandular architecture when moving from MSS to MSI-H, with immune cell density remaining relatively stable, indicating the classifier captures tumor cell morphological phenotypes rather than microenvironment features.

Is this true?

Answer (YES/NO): NO